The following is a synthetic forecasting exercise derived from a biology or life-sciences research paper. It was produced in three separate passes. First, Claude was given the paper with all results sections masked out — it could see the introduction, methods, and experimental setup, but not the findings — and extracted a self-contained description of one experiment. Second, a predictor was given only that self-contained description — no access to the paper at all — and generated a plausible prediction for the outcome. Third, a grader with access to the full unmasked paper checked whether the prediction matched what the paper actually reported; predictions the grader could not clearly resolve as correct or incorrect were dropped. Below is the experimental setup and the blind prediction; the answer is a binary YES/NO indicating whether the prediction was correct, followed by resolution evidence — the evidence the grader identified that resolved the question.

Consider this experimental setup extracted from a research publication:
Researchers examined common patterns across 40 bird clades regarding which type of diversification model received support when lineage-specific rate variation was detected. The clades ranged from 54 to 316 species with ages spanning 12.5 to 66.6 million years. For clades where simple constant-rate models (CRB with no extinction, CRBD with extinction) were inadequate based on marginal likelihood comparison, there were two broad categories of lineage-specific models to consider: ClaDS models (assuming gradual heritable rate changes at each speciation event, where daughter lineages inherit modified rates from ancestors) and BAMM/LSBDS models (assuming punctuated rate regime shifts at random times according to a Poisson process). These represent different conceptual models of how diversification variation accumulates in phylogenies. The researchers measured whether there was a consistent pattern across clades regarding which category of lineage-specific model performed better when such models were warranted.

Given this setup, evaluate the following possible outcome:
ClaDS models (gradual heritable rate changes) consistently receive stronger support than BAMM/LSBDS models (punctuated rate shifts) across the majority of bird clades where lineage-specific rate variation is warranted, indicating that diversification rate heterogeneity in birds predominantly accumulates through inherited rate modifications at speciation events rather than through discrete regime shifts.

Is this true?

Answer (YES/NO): YES